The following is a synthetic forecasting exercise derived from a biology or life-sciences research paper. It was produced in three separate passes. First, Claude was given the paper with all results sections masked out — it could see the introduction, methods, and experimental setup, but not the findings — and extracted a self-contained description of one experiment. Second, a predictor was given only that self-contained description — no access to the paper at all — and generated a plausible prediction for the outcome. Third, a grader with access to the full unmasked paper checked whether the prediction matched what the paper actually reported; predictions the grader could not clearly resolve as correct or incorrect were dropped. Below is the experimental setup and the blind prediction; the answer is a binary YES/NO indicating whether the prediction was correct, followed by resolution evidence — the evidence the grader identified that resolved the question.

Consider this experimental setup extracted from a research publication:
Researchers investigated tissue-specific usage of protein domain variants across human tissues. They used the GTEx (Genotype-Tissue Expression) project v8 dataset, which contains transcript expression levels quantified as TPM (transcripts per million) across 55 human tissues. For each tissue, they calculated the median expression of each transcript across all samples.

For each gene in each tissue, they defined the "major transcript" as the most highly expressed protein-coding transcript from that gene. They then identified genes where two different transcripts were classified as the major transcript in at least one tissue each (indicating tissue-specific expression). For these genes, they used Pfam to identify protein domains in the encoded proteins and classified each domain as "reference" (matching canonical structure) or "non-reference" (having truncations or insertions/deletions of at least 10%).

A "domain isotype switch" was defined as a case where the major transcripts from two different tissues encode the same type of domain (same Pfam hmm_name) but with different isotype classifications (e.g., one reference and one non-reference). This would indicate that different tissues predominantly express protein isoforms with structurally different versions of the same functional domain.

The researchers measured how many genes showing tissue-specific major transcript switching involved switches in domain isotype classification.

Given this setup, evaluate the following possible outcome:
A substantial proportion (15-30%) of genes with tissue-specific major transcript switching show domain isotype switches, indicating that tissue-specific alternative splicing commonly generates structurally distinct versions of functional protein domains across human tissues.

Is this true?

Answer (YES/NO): NO